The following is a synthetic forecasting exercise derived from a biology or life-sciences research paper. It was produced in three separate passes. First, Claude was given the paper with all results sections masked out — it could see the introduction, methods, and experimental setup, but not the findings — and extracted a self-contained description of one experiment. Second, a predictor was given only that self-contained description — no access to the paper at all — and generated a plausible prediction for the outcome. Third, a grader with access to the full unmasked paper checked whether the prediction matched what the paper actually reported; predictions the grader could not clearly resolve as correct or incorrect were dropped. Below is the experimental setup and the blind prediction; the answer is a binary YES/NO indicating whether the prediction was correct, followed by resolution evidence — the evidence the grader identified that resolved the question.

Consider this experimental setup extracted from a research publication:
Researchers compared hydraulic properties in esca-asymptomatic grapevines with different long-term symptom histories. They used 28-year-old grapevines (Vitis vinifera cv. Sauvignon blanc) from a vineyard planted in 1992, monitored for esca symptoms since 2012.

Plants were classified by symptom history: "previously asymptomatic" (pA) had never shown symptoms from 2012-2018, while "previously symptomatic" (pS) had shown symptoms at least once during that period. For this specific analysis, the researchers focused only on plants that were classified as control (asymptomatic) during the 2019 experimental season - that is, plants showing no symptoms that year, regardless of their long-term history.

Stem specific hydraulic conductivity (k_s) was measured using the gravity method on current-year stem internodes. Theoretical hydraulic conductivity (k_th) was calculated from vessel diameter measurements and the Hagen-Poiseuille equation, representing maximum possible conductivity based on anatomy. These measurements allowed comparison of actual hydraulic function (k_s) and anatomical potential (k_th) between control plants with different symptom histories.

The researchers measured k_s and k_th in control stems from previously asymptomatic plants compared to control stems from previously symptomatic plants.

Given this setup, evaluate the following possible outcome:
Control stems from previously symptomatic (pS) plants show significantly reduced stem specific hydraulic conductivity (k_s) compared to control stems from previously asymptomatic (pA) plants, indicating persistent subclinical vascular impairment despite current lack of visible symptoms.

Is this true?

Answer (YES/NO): NO